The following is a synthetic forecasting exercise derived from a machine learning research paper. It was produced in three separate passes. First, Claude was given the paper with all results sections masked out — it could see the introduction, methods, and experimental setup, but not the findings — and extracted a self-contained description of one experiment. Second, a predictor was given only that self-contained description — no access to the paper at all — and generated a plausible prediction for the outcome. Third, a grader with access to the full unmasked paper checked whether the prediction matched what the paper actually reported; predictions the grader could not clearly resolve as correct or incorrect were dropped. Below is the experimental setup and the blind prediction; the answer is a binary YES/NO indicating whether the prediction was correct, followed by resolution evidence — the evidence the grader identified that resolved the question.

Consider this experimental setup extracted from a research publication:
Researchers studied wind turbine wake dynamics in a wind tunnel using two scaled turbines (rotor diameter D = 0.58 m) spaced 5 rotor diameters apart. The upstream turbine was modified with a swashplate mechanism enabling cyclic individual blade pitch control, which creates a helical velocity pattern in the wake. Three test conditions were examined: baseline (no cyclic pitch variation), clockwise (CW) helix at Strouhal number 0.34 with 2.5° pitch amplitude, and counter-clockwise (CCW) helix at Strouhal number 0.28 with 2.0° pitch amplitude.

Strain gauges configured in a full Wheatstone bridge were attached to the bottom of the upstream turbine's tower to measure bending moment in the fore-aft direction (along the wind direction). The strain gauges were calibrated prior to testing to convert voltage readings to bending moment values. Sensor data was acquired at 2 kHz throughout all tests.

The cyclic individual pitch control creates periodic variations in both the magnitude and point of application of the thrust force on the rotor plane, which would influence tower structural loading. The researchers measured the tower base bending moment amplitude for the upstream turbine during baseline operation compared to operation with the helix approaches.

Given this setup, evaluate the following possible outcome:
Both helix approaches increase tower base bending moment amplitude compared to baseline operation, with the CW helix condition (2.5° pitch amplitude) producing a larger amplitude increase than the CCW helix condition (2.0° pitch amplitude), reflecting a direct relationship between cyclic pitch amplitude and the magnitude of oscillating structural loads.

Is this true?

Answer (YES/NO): NO